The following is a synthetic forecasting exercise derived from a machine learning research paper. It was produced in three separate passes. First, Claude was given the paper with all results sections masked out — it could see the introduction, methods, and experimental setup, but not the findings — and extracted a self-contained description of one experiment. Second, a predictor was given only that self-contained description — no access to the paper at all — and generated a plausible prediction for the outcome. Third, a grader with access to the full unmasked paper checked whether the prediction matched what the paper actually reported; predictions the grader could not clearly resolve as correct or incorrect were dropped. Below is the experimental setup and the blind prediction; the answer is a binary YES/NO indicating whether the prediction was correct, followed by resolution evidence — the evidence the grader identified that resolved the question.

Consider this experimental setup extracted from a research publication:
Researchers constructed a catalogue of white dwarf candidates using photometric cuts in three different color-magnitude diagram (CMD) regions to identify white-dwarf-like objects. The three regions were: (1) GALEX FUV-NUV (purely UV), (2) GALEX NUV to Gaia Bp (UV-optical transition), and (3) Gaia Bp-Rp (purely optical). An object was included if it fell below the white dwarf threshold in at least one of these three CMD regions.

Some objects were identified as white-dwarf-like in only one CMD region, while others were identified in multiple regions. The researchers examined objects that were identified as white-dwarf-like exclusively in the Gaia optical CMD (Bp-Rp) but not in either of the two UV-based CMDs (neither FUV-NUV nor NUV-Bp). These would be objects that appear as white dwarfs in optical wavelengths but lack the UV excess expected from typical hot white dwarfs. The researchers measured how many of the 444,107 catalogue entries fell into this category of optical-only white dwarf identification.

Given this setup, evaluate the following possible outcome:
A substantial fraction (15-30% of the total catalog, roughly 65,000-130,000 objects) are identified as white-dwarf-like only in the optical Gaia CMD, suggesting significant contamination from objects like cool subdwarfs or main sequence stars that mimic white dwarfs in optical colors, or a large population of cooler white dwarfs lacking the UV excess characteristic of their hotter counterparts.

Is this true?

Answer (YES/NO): NO